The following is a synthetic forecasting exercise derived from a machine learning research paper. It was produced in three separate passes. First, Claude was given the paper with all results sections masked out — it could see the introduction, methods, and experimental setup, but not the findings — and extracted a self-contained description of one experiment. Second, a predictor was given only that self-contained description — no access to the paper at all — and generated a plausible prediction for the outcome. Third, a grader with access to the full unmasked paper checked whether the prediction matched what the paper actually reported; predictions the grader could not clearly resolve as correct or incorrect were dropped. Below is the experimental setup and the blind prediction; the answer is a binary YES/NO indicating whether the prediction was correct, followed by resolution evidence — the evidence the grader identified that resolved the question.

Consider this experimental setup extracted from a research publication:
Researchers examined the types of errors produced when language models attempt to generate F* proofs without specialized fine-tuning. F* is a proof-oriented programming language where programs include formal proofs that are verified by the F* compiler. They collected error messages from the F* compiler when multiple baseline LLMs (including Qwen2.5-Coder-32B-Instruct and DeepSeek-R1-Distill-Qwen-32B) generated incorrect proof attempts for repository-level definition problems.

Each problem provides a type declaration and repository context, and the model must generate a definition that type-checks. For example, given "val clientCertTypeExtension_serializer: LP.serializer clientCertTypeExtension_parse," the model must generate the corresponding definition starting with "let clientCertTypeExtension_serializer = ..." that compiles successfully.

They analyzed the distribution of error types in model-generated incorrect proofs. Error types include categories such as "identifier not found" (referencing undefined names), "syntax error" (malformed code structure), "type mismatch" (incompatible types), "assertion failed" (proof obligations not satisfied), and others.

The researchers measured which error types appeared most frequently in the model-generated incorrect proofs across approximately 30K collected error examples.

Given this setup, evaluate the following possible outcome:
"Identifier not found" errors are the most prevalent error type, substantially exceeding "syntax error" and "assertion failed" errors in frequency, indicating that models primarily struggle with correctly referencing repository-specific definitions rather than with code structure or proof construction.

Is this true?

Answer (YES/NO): NO